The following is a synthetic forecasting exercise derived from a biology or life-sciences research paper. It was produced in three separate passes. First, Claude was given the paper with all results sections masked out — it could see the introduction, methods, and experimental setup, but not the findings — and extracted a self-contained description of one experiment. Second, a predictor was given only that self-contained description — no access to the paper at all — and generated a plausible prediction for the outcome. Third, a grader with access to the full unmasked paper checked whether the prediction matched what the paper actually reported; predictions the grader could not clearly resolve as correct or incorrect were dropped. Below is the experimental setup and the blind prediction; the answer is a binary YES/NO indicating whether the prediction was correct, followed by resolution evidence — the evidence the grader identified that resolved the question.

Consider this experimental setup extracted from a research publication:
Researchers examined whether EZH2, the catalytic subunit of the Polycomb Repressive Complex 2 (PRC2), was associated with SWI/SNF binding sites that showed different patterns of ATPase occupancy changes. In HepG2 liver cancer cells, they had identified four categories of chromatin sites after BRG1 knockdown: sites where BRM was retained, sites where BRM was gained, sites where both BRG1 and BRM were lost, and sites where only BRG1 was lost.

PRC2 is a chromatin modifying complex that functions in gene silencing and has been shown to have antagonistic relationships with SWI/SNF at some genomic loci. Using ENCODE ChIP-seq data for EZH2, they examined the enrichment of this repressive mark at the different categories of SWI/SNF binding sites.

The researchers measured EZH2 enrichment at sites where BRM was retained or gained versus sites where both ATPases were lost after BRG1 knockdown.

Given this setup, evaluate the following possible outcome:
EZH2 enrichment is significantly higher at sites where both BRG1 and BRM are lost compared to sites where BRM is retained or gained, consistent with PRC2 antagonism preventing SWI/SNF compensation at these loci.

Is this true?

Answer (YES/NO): YES